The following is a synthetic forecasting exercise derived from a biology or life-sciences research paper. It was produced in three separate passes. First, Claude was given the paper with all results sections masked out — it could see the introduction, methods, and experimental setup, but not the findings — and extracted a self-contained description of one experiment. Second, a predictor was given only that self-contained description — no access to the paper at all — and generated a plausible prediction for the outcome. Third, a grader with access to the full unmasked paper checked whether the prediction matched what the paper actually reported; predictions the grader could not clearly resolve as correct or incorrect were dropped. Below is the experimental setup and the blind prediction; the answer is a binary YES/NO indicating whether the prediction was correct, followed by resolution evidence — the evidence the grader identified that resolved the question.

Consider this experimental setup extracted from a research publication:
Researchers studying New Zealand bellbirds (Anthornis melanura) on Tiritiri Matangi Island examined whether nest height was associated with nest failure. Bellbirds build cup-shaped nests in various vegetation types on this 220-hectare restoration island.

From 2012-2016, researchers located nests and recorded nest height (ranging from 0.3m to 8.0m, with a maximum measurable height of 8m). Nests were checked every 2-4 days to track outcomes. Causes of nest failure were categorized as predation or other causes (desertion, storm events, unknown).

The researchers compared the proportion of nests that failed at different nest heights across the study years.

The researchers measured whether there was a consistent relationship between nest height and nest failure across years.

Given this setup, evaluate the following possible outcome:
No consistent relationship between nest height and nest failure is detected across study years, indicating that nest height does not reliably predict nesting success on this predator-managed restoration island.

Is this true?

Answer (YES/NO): YES